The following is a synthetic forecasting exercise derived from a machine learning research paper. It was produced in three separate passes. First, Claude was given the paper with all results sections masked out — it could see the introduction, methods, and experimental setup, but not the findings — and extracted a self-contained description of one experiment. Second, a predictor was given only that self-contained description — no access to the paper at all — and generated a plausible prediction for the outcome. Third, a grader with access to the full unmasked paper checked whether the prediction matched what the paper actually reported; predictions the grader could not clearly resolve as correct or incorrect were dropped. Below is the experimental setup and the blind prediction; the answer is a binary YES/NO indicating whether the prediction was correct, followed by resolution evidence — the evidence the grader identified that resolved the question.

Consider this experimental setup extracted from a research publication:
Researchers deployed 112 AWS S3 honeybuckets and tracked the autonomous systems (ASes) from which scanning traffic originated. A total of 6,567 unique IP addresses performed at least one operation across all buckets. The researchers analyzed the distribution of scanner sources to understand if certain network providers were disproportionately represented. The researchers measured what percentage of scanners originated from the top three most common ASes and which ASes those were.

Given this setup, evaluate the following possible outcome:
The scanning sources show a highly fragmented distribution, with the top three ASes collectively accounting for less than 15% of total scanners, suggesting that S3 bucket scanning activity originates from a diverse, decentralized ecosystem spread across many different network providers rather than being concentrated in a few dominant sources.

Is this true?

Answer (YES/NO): NO